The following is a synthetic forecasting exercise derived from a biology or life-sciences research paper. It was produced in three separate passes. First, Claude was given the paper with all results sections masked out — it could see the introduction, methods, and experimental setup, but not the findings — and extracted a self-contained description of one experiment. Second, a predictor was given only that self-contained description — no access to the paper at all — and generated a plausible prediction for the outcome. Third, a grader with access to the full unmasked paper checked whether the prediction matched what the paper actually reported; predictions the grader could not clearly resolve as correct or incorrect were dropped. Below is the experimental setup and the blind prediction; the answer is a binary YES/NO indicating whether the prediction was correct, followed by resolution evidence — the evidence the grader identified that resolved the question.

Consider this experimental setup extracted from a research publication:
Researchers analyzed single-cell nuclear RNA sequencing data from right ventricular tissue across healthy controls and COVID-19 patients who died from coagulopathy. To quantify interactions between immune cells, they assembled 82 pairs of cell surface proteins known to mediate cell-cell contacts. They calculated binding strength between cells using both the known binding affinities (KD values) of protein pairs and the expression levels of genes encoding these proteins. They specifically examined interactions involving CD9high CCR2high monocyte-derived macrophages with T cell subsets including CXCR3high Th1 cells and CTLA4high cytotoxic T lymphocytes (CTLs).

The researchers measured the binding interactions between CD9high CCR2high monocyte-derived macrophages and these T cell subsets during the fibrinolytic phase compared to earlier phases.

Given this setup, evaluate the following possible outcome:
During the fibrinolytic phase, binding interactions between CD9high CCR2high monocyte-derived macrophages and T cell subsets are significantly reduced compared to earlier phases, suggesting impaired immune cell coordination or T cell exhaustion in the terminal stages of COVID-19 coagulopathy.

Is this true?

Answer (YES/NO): NO